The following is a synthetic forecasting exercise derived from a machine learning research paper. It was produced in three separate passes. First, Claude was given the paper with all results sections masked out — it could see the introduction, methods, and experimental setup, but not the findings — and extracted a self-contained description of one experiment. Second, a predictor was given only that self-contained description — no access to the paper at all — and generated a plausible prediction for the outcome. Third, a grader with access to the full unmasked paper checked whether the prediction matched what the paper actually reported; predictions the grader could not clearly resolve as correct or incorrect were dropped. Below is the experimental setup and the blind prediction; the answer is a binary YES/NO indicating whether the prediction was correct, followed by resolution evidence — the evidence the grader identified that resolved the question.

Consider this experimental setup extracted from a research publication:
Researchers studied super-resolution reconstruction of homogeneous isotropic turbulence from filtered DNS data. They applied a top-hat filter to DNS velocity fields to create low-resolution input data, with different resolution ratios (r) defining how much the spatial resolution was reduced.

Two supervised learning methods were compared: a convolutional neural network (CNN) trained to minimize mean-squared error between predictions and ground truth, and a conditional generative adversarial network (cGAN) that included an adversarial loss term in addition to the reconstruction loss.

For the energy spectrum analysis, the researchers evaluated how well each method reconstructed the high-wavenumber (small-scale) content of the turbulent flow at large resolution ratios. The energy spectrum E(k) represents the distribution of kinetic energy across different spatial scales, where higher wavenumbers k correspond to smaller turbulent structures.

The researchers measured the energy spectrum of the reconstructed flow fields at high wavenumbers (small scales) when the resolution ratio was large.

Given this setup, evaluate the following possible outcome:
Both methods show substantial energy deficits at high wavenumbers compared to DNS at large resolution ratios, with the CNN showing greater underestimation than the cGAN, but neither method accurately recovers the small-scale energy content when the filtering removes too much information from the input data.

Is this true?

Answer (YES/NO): NO